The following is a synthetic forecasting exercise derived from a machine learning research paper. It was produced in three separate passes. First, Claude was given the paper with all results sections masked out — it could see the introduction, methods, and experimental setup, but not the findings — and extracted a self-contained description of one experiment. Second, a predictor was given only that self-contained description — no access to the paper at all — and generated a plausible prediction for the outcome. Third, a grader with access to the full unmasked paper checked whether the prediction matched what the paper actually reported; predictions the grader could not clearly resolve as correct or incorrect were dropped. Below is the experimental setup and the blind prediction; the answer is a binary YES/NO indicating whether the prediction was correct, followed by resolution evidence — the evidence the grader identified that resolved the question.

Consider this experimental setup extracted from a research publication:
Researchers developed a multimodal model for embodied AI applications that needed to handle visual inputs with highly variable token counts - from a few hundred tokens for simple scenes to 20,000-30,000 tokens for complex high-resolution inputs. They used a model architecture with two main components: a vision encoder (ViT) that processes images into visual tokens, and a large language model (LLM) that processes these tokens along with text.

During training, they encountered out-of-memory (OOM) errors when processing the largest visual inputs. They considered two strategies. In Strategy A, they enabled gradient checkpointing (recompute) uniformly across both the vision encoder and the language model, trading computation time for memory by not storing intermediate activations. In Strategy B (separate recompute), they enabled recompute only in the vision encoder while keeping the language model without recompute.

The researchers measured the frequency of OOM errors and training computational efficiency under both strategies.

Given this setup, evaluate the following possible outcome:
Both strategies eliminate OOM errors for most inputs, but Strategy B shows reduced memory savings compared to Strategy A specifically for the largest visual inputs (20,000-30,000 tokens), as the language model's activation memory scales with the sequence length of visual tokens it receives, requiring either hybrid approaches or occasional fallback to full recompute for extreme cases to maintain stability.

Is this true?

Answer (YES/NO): NO